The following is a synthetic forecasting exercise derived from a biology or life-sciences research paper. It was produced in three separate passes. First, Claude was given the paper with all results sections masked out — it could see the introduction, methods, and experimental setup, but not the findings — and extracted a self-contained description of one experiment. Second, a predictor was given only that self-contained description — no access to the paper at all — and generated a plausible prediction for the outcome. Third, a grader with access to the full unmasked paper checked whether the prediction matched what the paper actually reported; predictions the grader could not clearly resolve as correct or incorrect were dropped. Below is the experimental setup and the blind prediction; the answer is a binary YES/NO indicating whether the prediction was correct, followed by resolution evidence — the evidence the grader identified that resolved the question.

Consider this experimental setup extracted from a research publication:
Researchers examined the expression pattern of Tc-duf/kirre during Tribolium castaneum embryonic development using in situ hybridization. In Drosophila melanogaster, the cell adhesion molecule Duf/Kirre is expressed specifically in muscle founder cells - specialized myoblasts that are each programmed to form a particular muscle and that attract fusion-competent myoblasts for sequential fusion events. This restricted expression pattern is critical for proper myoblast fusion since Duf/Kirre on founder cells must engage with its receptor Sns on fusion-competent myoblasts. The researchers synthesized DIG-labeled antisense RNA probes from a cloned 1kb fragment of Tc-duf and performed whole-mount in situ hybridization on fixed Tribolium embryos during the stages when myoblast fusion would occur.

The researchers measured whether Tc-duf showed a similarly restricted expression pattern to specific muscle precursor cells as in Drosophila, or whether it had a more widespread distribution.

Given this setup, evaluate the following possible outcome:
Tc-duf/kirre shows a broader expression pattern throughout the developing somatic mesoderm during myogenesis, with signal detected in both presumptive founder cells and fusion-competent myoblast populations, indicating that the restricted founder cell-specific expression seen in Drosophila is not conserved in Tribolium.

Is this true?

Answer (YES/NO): YES